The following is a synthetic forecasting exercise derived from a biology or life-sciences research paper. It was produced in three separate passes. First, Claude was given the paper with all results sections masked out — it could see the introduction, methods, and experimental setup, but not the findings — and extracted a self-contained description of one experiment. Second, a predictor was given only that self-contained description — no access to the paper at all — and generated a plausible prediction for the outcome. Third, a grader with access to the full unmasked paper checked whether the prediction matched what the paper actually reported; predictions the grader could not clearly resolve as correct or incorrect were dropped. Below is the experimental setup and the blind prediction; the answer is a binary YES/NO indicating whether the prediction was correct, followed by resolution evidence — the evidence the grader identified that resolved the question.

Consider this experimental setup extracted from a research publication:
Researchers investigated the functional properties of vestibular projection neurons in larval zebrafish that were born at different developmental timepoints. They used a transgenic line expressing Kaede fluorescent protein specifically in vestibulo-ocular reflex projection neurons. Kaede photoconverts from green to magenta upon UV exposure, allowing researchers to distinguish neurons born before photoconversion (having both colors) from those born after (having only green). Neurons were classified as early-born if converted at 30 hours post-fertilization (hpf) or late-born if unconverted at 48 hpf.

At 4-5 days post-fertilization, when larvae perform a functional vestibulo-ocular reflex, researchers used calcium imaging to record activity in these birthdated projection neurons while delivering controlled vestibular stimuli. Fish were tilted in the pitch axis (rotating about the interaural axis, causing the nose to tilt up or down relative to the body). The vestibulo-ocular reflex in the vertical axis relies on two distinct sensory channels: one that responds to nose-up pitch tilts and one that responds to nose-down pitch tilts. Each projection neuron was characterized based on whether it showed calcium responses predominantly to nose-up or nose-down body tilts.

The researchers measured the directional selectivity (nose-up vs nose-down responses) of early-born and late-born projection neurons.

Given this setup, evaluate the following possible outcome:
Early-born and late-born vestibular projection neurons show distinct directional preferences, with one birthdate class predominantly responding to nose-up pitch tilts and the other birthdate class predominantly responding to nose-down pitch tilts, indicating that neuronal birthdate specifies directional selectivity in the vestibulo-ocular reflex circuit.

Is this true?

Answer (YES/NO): YES